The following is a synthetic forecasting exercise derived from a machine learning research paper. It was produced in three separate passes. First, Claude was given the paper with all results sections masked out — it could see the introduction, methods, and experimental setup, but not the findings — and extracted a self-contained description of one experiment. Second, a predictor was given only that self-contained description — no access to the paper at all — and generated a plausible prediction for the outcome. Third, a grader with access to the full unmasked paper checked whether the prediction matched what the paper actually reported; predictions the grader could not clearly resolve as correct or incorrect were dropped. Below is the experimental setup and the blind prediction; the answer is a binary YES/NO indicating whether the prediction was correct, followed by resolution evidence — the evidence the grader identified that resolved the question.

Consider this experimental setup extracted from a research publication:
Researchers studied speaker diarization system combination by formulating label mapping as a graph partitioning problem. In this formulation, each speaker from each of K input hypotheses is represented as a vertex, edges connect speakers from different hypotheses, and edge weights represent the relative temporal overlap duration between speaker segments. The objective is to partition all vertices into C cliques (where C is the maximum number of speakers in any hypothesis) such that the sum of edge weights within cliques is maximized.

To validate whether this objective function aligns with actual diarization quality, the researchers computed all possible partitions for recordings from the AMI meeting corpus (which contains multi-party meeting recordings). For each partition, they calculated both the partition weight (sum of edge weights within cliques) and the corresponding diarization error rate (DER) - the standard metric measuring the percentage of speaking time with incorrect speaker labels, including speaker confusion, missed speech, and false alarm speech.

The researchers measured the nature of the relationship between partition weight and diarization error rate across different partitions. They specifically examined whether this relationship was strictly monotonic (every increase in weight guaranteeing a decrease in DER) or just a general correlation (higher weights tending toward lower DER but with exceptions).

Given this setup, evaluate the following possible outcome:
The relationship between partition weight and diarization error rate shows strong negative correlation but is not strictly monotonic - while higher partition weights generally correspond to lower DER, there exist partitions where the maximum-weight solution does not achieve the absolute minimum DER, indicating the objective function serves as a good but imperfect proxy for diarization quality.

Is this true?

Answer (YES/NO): YES